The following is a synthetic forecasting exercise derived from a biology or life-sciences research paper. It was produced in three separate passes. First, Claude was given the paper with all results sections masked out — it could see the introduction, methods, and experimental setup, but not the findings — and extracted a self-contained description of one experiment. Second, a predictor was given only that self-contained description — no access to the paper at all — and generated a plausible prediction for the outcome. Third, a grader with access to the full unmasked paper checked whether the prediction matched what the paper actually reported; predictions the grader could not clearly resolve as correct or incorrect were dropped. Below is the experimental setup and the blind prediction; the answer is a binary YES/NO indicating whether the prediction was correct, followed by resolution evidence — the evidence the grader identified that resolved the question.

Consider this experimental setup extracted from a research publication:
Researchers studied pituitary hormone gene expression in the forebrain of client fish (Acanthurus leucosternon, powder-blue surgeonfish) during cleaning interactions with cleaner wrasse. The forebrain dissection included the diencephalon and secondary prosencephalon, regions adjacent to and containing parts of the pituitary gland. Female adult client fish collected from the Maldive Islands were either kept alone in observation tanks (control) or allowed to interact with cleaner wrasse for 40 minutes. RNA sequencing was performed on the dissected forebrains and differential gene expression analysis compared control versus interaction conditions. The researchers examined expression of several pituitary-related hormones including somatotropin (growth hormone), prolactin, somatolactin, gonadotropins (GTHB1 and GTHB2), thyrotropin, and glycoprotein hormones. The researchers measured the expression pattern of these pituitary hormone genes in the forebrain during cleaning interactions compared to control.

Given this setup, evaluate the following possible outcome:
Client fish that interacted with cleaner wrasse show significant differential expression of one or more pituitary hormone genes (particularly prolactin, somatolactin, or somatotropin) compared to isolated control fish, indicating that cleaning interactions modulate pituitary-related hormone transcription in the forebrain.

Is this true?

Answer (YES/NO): YES